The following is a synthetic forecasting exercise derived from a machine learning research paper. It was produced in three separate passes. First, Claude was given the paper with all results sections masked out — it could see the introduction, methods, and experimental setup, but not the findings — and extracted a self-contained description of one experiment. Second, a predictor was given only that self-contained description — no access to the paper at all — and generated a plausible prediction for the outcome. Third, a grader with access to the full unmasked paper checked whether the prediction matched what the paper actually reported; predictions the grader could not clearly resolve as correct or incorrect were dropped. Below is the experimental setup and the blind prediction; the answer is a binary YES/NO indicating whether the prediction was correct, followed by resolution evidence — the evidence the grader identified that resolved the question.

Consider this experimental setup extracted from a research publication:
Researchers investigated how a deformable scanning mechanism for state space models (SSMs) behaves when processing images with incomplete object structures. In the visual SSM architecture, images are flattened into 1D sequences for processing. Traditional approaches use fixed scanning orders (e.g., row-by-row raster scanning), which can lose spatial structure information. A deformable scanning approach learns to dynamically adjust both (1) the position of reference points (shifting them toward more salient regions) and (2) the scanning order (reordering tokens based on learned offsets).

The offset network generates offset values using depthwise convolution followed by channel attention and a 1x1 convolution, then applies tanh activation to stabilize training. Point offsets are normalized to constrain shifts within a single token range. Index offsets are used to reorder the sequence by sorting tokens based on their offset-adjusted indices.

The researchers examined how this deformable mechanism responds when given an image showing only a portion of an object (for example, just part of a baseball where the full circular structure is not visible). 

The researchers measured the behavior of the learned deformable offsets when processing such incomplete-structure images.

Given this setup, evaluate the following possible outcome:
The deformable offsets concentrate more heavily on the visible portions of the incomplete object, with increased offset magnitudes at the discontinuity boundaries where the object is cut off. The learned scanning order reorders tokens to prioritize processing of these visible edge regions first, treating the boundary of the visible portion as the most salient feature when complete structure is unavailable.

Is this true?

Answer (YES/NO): NO